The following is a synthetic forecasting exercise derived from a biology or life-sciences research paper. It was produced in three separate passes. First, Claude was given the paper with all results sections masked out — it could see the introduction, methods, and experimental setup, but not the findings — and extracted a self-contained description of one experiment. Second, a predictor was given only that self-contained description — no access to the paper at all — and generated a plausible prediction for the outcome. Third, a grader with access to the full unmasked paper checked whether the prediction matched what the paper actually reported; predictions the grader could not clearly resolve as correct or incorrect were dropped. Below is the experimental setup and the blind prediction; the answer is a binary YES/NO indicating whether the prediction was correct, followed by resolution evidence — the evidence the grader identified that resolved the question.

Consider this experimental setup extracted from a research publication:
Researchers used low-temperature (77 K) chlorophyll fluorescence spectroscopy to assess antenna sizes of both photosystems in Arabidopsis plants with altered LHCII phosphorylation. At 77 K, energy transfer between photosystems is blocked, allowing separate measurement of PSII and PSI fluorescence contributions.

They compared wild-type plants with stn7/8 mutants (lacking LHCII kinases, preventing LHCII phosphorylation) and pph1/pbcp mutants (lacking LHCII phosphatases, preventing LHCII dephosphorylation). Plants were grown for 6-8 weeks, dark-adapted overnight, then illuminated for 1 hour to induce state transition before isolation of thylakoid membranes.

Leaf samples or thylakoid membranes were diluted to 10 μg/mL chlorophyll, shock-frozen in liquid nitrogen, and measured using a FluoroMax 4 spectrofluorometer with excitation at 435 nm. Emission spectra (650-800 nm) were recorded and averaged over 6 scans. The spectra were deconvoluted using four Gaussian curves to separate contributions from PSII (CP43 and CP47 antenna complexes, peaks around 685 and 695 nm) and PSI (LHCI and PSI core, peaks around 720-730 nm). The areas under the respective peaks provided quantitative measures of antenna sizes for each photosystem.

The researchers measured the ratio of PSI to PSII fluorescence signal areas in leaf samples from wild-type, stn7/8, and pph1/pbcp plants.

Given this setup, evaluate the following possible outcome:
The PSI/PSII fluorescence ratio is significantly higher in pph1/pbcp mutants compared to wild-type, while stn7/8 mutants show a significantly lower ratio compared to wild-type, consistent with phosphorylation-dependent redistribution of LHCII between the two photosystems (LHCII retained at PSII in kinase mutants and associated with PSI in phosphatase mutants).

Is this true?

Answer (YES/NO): YES